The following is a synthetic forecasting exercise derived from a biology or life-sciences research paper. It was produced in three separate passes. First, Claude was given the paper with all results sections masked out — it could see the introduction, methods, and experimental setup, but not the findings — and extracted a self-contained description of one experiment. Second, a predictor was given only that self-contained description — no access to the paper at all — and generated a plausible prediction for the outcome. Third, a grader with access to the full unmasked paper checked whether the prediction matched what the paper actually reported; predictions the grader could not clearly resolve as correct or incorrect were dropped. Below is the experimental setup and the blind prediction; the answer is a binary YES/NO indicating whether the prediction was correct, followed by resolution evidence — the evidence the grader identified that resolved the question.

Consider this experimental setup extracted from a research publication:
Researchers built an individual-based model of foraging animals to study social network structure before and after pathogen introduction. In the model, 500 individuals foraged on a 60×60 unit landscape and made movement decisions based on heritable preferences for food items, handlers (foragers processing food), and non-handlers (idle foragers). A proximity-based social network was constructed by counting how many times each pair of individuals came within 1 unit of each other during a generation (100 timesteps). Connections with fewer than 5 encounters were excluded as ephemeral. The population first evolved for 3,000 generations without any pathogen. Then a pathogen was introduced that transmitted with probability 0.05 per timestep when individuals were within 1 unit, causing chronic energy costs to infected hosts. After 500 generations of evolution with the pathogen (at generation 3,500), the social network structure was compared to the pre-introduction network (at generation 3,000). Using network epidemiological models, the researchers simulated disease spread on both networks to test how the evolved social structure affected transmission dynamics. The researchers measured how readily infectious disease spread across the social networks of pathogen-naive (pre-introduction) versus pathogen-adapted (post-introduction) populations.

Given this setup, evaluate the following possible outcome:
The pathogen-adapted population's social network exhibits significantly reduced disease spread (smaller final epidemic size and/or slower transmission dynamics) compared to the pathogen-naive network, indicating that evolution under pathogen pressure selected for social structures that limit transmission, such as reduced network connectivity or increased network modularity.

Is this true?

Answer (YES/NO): YES